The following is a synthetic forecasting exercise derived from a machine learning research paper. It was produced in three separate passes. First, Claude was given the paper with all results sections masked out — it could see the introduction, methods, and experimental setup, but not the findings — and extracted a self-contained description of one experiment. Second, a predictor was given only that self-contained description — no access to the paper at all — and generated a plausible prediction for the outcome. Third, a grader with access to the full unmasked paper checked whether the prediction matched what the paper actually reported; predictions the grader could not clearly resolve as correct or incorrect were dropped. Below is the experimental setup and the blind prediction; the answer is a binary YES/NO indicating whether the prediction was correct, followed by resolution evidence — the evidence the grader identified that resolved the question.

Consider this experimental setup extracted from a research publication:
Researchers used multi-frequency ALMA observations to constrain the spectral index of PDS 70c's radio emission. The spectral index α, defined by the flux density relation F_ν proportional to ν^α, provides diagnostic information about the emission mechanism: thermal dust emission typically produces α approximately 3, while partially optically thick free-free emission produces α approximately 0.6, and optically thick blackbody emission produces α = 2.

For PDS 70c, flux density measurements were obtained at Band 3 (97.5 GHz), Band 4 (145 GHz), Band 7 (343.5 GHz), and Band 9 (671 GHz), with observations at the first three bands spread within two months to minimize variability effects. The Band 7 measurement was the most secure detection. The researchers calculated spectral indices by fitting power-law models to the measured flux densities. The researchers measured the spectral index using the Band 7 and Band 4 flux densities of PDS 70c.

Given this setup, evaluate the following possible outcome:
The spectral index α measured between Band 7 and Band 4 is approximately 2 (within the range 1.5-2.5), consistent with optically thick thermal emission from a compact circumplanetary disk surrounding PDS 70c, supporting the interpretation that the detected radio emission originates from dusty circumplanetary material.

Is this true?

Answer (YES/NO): NO